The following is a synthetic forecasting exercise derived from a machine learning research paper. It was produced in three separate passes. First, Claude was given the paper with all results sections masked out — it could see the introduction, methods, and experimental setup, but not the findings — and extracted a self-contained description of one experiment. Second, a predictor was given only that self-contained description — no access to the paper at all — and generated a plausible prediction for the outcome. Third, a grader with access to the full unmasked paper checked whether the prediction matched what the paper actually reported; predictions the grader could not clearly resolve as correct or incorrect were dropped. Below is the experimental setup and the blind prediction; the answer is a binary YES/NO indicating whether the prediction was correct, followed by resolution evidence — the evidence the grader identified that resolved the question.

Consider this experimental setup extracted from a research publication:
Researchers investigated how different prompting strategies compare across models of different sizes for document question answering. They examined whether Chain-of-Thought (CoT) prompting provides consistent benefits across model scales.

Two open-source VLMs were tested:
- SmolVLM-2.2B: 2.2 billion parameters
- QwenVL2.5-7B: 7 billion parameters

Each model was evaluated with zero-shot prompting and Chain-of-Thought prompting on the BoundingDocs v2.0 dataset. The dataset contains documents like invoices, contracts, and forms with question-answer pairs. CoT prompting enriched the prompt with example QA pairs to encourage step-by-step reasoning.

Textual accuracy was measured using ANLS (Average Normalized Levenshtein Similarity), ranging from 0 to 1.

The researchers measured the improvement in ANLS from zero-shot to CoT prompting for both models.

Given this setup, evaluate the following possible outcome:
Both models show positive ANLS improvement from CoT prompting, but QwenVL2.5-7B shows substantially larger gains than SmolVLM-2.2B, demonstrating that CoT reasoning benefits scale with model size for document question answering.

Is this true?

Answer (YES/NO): NO